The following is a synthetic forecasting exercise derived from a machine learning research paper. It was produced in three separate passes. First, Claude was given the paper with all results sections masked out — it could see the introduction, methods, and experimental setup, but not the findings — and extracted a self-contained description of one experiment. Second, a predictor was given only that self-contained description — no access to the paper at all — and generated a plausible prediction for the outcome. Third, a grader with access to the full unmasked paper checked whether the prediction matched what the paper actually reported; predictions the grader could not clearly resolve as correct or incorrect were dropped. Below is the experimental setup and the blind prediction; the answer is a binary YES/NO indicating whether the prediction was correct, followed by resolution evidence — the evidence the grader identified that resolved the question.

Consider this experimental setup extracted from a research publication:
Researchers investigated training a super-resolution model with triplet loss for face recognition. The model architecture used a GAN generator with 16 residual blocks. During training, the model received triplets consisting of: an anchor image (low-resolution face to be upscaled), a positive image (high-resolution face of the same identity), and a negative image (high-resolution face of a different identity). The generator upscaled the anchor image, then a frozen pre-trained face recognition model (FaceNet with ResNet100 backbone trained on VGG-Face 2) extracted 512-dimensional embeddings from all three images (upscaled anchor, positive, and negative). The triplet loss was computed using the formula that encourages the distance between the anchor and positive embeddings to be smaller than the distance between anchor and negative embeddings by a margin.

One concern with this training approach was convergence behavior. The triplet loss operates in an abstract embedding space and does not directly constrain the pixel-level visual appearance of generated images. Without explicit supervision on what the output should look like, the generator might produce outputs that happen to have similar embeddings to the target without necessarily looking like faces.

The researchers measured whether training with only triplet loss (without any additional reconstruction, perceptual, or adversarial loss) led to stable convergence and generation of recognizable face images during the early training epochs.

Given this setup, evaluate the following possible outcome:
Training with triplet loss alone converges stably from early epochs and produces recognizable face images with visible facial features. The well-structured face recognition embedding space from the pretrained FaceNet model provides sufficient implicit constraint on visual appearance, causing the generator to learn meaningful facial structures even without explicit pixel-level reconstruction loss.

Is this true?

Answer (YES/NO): NO